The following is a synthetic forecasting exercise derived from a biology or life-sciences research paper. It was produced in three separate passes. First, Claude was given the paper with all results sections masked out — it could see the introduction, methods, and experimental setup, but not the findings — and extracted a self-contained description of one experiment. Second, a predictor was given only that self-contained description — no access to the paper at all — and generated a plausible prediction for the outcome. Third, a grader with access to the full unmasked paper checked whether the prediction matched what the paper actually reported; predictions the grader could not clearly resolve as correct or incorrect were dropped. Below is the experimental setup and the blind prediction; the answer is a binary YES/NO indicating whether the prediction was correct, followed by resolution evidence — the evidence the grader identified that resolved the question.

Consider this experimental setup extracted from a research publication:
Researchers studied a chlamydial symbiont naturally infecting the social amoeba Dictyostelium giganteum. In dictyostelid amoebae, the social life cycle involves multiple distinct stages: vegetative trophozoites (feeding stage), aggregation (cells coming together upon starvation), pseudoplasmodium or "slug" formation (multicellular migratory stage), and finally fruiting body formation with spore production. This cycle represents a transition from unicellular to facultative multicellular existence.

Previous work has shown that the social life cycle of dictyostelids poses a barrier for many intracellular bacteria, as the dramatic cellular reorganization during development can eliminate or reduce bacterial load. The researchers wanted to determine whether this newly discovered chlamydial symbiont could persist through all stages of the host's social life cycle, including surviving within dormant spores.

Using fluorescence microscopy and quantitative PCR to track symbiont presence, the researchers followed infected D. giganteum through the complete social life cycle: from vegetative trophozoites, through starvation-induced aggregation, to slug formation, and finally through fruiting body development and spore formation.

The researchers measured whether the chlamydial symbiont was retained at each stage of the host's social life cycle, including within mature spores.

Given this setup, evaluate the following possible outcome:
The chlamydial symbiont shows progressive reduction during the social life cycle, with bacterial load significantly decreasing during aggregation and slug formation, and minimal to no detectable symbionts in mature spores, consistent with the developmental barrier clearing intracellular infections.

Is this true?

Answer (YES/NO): NO